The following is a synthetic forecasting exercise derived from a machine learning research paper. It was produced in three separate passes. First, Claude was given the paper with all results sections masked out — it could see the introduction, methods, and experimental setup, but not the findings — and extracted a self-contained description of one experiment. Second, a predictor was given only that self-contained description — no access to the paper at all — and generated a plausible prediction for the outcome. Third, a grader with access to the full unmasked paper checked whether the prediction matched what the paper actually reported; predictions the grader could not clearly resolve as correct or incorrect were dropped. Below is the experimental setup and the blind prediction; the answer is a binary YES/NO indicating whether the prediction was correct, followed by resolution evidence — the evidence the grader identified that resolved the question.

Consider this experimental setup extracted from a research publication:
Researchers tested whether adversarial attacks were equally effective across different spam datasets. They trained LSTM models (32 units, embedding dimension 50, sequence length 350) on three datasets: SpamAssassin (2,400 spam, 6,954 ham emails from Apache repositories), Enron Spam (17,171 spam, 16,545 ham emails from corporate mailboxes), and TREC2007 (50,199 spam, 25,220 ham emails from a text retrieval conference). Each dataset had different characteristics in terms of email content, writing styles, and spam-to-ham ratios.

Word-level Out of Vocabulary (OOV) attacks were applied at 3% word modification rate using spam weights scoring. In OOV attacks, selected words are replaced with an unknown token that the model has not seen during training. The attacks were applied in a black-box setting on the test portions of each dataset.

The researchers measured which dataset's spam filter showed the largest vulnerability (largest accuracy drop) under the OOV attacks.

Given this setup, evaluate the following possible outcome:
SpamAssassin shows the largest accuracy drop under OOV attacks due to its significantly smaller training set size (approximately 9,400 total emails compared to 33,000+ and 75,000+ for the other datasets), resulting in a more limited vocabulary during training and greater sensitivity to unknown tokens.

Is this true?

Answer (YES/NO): YES